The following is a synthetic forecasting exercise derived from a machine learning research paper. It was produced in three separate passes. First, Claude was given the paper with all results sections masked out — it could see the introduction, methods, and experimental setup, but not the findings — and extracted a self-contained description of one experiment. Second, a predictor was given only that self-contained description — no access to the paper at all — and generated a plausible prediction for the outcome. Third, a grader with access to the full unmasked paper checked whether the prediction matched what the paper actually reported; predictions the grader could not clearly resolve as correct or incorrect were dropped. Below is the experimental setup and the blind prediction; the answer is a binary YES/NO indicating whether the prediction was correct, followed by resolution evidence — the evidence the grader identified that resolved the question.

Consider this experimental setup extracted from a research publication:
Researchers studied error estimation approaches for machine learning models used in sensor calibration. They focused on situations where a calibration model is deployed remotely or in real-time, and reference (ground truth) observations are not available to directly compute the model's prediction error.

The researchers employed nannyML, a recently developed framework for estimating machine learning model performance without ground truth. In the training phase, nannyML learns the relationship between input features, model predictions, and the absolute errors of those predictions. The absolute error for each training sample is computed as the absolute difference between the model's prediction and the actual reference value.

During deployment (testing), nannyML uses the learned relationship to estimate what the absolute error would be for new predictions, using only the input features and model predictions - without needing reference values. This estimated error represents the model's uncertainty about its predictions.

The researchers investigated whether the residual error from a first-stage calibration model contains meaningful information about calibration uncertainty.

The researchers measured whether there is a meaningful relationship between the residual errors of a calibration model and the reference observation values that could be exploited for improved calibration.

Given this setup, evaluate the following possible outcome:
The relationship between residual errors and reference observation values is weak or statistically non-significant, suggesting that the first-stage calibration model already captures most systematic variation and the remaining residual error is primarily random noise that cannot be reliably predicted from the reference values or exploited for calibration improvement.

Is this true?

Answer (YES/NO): NO